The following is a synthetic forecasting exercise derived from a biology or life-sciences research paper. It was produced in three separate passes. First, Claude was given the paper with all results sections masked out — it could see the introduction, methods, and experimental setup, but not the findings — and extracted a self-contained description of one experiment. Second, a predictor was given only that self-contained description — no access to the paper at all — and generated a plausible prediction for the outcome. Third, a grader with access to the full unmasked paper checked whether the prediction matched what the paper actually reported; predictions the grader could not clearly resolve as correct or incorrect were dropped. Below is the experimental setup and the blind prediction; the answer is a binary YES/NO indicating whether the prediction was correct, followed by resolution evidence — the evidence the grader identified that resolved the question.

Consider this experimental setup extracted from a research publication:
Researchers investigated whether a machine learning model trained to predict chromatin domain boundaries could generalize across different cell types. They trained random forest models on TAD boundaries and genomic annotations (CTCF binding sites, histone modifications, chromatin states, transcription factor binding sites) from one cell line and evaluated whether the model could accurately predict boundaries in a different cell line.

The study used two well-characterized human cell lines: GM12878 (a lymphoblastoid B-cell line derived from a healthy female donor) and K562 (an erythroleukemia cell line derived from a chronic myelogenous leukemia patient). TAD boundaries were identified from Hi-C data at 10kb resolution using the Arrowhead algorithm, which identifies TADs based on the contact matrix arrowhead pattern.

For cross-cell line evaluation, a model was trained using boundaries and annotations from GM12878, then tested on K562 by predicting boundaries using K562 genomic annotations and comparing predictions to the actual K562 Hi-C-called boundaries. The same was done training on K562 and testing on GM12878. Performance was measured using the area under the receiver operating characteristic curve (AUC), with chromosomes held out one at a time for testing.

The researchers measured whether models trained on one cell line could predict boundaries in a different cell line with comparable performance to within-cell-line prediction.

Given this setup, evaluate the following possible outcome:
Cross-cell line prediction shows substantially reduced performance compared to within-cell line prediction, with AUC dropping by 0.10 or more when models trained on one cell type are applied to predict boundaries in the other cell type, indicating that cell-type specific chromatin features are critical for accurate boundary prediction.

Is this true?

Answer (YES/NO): NO